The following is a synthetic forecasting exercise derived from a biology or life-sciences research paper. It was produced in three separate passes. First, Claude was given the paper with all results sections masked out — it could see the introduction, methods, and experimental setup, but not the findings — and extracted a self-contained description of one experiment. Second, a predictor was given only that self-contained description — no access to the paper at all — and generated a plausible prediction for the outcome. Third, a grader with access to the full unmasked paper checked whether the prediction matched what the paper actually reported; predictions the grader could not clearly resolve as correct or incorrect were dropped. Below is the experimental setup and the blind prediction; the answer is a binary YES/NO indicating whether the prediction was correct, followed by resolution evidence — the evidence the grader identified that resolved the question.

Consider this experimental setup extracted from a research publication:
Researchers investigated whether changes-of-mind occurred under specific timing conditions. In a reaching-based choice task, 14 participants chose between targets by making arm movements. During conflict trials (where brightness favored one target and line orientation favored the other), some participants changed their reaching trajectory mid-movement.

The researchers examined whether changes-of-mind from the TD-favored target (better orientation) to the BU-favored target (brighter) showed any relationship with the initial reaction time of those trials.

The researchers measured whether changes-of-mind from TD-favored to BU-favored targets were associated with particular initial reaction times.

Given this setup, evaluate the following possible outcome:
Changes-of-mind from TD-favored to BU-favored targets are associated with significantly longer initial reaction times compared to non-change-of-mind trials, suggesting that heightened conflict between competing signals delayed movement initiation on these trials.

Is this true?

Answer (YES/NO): NO